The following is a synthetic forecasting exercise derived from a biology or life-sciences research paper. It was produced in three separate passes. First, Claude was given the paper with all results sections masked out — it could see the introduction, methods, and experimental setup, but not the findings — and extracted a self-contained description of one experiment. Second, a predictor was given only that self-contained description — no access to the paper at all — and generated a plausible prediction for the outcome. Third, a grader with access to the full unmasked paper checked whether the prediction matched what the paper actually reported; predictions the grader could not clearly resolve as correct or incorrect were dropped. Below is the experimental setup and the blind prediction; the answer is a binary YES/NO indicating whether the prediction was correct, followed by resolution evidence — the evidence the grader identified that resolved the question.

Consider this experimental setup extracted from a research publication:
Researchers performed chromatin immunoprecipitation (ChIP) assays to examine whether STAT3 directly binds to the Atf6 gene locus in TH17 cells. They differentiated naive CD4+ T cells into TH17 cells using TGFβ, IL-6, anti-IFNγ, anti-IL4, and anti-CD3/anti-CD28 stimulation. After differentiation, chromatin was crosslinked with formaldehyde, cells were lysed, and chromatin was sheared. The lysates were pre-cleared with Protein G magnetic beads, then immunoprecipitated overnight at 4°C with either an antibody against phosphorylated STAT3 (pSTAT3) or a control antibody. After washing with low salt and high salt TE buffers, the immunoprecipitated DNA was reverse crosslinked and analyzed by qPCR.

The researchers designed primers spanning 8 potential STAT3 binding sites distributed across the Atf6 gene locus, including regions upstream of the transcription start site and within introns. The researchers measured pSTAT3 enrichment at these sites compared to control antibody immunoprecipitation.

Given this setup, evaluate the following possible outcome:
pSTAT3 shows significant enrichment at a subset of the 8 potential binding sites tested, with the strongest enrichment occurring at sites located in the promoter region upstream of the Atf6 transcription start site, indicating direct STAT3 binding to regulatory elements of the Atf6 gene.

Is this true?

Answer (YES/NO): YES